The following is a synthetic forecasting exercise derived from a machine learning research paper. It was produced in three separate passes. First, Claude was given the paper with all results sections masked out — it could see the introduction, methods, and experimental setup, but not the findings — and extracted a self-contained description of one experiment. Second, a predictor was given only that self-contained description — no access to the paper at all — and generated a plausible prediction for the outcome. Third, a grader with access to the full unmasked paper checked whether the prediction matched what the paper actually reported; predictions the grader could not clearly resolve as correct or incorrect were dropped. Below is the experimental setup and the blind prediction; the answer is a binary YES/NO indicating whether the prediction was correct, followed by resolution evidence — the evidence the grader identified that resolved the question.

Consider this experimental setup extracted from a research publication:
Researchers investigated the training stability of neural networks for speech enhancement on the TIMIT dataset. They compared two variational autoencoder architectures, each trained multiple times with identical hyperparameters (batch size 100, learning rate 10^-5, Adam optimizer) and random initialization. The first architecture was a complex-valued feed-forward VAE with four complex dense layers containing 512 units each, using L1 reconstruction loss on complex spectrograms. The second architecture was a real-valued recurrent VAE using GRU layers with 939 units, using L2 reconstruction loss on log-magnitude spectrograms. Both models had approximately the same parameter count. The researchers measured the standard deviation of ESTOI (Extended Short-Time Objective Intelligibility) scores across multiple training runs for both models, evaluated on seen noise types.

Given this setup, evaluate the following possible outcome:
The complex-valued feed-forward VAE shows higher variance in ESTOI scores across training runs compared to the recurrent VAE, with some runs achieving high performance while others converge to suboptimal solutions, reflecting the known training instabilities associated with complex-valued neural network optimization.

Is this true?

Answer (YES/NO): NO